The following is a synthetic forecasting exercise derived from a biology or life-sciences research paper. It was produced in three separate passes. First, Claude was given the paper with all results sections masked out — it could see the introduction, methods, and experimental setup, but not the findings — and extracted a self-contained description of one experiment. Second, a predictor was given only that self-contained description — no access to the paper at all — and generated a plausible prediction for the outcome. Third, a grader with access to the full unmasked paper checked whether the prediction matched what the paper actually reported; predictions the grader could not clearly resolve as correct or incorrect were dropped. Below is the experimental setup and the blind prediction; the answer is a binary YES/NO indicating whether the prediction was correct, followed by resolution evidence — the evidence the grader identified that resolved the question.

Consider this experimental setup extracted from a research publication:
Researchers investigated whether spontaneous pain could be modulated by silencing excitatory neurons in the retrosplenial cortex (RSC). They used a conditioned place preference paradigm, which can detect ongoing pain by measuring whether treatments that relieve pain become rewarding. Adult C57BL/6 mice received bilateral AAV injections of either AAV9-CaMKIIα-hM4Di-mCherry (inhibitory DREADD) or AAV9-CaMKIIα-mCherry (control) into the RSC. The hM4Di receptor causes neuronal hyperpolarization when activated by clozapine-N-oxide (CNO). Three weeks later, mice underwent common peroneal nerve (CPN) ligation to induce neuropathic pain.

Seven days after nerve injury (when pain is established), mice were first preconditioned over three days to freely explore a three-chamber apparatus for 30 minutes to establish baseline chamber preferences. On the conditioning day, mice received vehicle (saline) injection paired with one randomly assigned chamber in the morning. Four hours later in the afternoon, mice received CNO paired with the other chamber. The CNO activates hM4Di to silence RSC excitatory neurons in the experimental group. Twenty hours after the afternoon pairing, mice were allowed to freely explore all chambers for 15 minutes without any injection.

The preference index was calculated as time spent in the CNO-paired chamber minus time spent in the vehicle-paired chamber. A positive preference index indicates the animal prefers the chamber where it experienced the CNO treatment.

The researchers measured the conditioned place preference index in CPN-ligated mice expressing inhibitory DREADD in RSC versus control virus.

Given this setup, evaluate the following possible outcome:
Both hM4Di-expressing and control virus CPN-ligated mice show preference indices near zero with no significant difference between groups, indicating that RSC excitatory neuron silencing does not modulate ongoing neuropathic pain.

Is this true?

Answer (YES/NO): YES